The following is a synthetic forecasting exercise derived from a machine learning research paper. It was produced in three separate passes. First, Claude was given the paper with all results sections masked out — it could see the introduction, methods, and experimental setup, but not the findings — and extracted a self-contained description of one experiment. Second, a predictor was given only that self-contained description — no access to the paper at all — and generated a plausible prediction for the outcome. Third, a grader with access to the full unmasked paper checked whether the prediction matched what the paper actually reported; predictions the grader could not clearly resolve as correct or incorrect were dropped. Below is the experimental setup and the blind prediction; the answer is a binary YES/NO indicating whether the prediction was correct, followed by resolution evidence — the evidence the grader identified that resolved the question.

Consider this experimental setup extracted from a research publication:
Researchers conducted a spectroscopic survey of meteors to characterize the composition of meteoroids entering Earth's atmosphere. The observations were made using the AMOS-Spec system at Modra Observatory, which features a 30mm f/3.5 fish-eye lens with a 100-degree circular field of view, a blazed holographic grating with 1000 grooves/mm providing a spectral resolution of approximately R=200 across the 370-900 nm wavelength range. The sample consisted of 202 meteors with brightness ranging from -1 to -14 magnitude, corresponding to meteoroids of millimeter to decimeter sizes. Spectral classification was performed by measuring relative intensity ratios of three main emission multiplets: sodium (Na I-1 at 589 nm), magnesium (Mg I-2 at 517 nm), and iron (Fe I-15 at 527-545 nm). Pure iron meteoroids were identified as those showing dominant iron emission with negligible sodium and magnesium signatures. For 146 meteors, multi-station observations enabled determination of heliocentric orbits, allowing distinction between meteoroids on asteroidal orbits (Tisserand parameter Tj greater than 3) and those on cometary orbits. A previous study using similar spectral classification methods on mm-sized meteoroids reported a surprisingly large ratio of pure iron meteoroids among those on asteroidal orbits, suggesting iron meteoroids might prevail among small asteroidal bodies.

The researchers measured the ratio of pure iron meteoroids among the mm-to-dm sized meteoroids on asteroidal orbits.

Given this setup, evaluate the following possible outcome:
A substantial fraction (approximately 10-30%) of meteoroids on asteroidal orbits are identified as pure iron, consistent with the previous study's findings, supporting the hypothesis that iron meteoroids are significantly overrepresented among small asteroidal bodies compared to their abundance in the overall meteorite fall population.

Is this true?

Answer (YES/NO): NO